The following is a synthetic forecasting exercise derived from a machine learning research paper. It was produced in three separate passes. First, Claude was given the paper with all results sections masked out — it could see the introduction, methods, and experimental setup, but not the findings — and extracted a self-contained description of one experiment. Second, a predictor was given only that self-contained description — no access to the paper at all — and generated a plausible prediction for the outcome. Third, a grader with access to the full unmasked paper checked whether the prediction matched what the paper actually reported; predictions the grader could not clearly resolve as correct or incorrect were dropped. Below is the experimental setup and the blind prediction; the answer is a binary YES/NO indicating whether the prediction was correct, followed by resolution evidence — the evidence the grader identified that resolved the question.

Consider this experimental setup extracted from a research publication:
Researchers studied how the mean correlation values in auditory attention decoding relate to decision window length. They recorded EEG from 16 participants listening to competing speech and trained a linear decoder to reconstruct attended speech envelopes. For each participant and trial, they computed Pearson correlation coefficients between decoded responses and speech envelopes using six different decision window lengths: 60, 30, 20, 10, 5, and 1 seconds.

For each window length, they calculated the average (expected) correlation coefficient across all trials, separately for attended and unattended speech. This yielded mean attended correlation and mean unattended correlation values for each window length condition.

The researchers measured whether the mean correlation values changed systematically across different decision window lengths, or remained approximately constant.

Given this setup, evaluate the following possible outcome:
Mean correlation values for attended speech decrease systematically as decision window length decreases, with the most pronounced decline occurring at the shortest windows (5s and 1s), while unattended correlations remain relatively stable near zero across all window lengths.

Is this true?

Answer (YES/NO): NO